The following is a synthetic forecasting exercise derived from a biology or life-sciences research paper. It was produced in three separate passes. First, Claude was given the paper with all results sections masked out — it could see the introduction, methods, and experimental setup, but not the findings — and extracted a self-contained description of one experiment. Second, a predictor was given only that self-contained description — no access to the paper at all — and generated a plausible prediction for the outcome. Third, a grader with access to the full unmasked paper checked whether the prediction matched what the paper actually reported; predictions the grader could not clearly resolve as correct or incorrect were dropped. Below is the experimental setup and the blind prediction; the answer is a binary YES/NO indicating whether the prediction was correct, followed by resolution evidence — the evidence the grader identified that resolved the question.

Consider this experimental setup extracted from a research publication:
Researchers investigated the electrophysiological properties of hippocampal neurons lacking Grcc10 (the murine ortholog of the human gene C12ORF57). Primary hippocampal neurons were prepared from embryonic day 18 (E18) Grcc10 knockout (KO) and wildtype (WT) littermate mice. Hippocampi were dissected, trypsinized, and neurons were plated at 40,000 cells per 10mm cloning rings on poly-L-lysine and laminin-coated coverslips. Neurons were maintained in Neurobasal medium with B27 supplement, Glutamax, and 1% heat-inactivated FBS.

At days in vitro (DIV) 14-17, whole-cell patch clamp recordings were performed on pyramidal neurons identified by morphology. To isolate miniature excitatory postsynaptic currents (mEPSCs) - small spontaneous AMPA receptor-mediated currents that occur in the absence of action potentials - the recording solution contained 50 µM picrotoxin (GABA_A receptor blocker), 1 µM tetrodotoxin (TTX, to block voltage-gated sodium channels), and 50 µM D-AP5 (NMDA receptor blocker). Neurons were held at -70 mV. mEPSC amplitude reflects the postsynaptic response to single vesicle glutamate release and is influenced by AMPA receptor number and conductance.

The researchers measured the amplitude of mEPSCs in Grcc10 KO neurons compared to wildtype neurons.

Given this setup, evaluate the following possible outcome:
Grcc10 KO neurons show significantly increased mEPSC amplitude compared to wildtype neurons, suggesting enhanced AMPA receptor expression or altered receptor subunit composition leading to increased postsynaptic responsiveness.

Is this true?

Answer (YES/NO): YES